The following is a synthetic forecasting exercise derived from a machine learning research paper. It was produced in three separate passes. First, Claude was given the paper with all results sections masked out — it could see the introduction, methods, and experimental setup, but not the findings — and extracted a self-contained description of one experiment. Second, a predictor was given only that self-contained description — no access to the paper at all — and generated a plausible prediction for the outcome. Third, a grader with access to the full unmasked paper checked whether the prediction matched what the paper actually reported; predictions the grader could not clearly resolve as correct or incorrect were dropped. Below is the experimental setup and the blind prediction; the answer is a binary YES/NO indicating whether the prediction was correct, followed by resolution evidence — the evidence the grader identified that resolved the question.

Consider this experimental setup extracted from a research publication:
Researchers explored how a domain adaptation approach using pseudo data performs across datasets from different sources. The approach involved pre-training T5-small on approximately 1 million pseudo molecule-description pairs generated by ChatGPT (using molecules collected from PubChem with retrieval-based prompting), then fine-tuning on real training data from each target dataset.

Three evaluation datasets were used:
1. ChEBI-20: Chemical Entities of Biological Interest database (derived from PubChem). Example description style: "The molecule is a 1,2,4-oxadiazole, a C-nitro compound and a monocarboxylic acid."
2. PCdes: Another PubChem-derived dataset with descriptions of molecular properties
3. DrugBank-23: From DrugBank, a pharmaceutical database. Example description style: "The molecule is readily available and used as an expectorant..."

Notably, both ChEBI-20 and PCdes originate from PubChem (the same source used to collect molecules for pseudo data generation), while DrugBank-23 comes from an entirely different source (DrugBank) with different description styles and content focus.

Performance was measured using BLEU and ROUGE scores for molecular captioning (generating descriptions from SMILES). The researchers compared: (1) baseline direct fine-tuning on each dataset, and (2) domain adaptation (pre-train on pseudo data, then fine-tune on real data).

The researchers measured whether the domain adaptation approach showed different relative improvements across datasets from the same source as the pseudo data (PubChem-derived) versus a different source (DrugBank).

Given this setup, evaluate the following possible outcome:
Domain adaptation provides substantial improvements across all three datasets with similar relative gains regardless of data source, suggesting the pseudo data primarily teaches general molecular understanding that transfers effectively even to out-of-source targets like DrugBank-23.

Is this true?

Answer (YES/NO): YES